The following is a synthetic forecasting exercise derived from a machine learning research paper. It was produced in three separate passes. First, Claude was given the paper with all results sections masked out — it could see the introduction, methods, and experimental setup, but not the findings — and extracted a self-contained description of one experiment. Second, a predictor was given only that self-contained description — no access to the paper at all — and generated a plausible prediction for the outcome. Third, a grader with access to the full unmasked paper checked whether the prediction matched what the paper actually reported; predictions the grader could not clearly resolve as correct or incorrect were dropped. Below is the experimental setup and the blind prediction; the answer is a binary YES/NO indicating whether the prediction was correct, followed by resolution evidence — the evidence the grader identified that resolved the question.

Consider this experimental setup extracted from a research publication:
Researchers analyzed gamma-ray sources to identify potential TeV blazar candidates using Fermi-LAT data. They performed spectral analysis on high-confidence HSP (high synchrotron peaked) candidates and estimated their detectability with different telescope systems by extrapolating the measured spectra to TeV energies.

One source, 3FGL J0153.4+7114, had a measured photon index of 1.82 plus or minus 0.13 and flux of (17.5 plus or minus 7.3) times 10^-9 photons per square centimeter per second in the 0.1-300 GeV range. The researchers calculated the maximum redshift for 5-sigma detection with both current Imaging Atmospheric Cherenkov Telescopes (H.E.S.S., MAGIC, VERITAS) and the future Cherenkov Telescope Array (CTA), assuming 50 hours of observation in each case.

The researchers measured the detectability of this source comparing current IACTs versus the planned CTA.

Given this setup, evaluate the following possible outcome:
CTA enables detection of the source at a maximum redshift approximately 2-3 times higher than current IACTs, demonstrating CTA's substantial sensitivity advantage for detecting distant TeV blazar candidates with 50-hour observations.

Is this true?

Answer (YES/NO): NO